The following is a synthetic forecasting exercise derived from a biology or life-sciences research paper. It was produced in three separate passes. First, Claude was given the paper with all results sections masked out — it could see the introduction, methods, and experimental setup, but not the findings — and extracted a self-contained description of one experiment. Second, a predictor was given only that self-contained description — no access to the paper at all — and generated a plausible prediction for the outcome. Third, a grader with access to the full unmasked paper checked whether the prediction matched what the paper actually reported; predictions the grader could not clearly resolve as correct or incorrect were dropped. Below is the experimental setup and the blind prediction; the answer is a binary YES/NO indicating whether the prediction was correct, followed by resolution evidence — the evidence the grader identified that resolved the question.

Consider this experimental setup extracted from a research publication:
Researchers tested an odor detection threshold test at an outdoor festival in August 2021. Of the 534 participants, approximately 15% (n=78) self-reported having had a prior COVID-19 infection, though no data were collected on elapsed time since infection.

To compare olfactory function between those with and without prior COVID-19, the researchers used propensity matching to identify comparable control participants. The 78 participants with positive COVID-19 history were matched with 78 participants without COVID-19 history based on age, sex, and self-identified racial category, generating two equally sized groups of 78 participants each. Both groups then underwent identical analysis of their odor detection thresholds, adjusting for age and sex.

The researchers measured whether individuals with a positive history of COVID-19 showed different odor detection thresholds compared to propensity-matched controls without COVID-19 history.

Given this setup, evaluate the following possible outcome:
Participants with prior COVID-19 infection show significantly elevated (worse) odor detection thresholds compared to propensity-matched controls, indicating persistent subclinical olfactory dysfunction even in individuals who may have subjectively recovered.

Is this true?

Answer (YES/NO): NO